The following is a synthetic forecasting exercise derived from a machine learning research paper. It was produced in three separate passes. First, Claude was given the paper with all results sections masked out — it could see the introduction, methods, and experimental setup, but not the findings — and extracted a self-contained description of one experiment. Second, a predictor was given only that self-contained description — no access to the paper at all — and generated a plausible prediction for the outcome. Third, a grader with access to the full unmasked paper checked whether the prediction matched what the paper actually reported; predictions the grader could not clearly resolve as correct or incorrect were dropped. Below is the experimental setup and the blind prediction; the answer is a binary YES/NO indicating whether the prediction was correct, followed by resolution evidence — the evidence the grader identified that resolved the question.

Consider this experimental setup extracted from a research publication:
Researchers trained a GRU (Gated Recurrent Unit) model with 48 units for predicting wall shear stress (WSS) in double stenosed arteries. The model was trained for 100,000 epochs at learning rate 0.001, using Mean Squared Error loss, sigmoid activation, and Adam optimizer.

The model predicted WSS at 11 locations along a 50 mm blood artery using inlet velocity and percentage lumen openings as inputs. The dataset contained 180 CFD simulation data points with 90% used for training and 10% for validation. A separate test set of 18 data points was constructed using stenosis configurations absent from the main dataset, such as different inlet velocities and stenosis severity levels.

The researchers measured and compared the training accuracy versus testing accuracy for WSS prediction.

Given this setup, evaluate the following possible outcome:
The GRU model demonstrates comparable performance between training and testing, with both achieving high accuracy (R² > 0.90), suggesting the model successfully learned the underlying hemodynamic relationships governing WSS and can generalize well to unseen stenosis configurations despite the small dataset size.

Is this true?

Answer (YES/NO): NO